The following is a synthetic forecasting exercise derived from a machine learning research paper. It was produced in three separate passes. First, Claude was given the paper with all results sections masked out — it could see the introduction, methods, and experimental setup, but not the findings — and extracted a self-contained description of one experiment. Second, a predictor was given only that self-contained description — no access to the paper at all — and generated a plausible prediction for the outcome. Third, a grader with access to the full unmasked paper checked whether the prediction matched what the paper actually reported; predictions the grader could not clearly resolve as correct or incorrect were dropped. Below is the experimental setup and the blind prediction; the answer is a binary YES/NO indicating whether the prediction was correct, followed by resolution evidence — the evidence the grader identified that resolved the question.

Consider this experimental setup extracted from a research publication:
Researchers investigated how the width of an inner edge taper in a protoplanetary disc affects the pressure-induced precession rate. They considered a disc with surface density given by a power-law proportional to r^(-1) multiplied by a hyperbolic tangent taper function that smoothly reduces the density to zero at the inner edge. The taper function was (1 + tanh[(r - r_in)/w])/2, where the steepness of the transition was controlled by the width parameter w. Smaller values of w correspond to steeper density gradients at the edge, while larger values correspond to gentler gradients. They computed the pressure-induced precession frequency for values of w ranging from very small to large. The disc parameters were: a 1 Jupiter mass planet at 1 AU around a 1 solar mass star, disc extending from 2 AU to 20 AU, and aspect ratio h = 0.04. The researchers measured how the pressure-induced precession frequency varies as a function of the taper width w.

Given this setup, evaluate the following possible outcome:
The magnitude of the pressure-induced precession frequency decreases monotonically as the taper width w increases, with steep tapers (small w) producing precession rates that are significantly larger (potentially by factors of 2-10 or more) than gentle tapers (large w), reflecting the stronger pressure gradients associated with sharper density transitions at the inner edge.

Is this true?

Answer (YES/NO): NO